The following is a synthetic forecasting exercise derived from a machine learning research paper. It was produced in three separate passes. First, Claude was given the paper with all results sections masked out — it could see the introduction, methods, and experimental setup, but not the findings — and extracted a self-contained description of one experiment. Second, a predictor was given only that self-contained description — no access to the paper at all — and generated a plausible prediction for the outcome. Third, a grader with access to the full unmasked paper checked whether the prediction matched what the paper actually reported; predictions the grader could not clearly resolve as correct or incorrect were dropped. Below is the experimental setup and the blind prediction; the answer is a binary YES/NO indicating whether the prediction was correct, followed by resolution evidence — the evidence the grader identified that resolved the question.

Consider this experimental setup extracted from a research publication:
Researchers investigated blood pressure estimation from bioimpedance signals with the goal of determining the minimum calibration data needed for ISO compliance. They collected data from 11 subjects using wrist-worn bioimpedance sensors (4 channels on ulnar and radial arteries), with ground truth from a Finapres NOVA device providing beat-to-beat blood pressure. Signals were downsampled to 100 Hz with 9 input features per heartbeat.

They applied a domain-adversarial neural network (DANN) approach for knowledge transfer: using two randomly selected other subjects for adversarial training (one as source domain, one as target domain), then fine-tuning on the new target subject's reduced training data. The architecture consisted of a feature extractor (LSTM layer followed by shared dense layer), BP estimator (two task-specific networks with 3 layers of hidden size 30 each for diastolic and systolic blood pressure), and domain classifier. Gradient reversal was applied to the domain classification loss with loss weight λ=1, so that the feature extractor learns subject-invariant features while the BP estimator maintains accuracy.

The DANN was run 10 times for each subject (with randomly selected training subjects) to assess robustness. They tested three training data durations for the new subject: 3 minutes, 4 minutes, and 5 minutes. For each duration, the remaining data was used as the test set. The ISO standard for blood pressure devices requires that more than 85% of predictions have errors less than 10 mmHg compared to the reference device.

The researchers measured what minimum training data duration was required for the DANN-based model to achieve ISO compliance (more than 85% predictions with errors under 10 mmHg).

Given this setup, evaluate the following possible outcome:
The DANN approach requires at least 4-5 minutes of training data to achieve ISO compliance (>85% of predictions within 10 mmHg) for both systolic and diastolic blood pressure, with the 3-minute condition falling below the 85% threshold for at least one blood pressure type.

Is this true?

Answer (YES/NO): YES